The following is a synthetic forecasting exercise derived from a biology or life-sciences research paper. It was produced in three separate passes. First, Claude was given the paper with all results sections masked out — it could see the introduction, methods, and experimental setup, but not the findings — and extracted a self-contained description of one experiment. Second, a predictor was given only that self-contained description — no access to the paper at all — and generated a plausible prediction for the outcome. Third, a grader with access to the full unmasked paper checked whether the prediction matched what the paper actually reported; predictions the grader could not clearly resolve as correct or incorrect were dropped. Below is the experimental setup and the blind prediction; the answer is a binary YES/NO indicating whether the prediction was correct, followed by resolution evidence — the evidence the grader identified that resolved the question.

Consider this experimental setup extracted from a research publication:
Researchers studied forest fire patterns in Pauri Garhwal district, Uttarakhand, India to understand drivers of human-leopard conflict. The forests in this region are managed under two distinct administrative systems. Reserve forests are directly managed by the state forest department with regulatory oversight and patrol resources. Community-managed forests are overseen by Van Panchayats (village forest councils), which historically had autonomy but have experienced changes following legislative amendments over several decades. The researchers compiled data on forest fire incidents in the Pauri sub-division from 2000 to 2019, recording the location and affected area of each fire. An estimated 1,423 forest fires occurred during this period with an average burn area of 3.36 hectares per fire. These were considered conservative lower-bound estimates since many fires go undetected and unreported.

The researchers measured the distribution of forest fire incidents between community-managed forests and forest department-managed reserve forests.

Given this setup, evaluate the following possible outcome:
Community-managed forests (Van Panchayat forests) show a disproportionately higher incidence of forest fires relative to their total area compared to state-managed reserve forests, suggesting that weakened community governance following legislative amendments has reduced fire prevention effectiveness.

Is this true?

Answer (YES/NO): YES